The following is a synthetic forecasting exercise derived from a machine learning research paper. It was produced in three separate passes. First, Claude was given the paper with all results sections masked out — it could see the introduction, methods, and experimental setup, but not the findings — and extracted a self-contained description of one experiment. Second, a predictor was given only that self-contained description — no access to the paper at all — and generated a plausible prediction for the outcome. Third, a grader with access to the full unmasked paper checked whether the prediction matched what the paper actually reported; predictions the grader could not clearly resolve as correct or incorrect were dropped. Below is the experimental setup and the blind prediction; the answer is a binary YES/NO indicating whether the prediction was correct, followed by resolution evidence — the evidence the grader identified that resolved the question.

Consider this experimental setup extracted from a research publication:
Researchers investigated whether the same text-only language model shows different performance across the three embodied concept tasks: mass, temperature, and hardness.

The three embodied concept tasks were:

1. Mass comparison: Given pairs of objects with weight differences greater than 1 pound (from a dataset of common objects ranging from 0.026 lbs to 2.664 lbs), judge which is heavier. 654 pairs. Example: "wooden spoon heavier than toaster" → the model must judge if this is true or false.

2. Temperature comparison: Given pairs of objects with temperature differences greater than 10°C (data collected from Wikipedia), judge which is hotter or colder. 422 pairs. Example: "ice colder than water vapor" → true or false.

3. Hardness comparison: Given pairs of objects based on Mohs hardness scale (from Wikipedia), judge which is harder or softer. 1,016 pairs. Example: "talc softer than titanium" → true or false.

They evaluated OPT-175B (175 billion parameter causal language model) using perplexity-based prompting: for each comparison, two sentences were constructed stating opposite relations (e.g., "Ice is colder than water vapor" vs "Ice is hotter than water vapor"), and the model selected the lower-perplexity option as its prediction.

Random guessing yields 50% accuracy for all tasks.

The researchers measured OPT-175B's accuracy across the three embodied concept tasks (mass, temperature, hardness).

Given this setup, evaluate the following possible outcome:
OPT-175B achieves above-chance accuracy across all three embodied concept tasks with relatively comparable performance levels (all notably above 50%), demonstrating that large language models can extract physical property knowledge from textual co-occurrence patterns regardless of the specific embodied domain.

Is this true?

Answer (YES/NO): NO